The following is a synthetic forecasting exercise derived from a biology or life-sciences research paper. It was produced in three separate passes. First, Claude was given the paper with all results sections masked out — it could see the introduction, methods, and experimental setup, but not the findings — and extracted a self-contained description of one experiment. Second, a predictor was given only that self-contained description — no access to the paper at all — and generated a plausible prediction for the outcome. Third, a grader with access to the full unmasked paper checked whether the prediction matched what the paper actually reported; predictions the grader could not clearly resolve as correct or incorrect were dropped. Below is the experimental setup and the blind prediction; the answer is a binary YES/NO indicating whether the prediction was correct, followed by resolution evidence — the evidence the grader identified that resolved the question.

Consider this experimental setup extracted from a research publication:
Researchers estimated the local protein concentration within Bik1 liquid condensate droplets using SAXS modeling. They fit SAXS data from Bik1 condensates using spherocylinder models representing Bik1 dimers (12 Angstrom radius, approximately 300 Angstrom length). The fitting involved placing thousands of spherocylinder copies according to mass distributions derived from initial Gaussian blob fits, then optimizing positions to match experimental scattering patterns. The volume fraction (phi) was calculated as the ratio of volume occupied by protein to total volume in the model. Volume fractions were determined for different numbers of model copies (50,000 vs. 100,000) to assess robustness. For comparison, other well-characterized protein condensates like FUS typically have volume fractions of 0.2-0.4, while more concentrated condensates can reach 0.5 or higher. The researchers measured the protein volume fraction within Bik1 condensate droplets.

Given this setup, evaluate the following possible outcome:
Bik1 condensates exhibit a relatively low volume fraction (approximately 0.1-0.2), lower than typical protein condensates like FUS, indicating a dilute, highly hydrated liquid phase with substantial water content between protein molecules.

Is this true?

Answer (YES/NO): NO